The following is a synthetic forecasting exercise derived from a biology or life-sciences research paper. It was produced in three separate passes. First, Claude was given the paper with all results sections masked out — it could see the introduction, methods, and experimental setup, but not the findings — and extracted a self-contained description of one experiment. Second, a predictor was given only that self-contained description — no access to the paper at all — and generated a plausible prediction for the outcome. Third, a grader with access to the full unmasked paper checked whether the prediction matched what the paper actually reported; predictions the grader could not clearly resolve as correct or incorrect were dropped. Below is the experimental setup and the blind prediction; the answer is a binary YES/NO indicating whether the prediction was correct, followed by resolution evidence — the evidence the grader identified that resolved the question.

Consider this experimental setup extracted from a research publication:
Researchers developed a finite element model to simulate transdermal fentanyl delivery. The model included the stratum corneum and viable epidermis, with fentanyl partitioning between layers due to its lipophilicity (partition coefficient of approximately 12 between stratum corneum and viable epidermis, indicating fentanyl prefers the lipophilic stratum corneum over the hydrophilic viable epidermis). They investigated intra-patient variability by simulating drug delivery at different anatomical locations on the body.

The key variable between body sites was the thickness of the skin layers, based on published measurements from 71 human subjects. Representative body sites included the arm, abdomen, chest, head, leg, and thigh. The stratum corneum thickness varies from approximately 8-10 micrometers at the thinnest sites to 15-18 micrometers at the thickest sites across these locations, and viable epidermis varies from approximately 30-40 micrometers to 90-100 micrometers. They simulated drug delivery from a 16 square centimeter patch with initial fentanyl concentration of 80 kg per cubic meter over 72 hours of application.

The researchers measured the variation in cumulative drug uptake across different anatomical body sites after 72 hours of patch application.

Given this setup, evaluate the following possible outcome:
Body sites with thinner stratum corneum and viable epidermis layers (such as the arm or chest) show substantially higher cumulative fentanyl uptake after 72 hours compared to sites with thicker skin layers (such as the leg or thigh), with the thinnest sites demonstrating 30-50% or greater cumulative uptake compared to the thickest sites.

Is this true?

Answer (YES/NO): YES